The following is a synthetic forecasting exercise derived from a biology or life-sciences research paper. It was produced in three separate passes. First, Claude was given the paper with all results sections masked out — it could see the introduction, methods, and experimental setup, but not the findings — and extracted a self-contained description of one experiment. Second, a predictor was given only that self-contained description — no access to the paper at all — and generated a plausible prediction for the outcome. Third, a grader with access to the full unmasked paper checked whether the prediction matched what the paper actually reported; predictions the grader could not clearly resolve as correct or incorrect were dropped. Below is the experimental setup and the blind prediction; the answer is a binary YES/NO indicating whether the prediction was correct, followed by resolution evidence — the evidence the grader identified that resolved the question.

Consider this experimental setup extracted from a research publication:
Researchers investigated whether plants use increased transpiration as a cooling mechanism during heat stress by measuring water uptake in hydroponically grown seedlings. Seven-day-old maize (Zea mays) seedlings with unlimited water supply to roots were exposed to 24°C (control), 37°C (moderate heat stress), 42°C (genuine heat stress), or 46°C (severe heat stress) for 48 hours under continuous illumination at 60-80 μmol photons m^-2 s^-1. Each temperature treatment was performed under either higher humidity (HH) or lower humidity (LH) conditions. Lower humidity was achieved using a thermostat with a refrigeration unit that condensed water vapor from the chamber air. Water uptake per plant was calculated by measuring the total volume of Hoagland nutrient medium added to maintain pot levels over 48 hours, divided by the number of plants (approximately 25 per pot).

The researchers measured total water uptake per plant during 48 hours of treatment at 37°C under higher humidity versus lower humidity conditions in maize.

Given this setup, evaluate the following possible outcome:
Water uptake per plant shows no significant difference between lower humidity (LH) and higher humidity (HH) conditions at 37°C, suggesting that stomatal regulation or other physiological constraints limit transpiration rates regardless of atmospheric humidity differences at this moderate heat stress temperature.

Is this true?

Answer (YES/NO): YES